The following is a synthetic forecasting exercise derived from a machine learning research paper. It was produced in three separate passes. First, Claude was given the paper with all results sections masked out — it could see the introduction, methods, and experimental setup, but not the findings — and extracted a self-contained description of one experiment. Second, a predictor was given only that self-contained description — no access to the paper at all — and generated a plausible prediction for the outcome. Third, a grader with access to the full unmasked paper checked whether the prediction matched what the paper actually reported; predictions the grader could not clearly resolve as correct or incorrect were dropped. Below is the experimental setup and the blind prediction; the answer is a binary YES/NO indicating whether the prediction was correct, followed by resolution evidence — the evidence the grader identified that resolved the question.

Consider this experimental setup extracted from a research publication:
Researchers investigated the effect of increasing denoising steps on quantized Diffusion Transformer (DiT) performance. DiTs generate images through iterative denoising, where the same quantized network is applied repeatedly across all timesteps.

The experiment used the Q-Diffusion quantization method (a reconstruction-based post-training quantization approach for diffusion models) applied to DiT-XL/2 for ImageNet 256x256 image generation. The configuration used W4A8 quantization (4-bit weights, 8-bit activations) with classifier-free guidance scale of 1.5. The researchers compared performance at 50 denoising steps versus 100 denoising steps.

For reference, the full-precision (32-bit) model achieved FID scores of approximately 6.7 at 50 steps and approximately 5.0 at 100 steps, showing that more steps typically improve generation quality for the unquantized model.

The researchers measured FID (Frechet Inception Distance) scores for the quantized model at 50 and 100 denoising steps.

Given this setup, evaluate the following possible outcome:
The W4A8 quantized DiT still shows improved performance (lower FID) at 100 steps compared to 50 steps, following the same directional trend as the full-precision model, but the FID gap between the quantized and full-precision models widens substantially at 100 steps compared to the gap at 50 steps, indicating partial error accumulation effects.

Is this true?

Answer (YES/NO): NO